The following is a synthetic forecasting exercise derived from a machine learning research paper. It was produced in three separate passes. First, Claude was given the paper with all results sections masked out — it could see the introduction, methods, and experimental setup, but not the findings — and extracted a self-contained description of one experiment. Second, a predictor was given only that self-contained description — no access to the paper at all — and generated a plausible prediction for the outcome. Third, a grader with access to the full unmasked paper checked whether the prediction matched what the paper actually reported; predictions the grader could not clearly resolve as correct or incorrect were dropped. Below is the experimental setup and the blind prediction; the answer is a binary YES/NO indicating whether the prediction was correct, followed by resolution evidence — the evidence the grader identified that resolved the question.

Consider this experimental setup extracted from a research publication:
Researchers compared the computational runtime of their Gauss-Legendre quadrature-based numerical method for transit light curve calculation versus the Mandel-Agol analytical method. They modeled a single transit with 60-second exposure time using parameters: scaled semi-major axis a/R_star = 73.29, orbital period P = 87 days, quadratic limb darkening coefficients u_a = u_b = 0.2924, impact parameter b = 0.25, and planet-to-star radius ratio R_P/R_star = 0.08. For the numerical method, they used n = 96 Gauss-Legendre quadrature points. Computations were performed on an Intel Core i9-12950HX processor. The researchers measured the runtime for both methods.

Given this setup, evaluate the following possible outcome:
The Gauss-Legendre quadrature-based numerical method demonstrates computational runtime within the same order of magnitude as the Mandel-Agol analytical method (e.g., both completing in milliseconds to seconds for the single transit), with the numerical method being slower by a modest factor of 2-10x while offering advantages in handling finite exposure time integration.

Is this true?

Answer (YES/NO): NO